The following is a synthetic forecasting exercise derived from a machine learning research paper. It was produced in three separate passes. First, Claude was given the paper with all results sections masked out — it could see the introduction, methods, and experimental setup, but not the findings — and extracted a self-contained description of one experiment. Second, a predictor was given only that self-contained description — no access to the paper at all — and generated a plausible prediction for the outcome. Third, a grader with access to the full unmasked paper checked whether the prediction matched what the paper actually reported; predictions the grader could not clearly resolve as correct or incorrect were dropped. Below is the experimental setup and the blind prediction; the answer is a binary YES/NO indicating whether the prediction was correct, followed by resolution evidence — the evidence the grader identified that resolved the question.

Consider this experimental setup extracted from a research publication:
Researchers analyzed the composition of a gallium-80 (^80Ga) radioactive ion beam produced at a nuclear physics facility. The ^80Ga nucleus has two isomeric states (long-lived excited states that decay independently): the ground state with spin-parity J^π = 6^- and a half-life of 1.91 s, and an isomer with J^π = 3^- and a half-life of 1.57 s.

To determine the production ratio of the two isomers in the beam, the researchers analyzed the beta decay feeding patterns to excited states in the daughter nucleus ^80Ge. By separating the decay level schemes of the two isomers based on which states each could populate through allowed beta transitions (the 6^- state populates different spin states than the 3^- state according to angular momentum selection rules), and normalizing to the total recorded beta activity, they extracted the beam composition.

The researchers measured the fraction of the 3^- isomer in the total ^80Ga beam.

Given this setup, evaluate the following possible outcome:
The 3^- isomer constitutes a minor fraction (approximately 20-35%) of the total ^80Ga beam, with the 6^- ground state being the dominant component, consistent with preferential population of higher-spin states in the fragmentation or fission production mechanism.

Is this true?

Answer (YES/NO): NO